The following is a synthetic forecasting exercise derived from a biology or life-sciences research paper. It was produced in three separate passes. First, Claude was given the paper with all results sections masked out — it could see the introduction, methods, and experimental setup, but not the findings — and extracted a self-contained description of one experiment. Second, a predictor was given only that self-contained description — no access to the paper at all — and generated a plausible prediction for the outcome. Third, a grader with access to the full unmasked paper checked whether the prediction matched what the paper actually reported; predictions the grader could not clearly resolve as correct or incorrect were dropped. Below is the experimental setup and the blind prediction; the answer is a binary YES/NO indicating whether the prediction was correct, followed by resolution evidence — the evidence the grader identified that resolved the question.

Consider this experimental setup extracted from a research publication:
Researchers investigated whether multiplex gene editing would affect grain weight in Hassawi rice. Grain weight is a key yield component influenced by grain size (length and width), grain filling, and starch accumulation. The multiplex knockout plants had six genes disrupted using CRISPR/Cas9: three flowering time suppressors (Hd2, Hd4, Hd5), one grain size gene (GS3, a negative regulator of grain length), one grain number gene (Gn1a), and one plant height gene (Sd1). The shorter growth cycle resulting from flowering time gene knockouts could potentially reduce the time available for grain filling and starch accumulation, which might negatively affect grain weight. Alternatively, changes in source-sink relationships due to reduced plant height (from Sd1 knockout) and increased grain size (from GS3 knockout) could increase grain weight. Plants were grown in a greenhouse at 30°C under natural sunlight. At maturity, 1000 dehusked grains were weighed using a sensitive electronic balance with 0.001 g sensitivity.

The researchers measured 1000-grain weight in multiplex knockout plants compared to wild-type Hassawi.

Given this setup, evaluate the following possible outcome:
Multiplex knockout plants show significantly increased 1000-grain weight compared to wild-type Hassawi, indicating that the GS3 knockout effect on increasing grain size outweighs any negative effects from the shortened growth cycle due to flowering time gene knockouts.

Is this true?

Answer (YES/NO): YES